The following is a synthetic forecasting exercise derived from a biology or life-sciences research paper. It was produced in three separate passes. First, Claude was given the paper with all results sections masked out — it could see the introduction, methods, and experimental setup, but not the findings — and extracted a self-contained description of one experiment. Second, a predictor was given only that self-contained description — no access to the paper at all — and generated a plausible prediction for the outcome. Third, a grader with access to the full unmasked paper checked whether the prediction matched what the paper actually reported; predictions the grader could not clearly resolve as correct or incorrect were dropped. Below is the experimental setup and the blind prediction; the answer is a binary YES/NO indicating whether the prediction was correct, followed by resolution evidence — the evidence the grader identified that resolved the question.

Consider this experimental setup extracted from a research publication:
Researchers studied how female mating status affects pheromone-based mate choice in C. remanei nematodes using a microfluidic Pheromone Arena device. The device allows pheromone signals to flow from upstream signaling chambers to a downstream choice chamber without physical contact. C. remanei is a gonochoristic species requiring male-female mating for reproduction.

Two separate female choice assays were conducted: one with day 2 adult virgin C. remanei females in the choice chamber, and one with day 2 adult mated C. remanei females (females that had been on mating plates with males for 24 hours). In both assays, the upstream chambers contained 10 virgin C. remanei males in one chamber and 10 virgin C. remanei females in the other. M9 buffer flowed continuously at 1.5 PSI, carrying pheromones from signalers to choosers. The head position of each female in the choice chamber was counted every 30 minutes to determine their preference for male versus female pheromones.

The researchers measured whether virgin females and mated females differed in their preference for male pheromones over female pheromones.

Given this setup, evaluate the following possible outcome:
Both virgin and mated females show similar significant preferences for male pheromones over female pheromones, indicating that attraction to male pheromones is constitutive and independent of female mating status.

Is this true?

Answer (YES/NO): NO